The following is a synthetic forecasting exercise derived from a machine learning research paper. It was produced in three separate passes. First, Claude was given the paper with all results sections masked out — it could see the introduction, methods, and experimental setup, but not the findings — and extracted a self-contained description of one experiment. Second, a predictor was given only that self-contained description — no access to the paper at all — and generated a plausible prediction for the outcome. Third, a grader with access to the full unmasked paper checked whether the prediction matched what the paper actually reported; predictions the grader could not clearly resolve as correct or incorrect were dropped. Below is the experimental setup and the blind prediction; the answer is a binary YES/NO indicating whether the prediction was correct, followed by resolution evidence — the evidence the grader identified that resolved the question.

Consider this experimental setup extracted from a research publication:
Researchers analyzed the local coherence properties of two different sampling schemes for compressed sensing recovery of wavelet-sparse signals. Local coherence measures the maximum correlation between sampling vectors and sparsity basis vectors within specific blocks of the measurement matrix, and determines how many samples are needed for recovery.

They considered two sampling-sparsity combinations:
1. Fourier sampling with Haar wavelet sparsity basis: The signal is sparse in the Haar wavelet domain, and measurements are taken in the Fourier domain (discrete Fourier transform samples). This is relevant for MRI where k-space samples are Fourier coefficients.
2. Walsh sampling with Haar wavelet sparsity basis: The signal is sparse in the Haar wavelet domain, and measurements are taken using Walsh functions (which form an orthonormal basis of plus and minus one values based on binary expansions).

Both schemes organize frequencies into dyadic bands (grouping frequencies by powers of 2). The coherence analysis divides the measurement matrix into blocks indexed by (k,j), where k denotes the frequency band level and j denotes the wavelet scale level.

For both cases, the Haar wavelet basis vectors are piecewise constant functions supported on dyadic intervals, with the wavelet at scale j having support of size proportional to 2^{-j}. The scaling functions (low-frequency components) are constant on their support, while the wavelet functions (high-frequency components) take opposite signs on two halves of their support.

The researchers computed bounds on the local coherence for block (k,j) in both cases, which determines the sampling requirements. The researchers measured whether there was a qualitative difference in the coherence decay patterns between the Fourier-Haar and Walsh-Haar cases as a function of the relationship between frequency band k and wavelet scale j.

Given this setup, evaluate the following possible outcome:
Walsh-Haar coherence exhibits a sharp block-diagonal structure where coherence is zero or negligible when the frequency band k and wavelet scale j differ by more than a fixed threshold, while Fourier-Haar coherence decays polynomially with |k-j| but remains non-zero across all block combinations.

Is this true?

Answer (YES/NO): NO